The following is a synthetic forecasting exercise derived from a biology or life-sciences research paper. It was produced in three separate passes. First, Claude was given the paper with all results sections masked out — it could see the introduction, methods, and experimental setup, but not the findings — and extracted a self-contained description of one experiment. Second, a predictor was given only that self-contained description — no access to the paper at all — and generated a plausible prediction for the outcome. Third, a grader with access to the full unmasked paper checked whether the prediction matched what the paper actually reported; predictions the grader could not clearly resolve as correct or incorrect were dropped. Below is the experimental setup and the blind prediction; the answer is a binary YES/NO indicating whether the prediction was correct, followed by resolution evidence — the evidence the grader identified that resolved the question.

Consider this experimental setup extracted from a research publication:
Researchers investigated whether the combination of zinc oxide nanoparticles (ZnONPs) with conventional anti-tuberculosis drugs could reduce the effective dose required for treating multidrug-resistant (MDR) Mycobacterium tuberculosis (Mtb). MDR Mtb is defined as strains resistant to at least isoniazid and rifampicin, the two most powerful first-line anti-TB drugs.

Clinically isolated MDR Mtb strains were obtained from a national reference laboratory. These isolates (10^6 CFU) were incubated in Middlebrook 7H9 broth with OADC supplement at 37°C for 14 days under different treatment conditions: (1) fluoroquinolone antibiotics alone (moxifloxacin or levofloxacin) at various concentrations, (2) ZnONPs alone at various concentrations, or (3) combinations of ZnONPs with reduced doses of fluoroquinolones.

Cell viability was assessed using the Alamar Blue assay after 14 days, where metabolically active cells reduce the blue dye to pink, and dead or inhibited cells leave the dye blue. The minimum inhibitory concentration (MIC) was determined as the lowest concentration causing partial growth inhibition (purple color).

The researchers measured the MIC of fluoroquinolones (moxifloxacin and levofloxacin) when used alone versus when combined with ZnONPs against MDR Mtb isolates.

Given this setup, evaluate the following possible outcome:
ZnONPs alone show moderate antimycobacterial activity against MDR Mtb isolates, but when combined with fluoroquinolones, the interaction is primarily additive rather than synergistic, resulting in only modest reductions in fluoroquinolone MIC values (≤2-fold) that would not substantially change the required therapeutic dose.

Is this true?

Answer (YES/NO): NO